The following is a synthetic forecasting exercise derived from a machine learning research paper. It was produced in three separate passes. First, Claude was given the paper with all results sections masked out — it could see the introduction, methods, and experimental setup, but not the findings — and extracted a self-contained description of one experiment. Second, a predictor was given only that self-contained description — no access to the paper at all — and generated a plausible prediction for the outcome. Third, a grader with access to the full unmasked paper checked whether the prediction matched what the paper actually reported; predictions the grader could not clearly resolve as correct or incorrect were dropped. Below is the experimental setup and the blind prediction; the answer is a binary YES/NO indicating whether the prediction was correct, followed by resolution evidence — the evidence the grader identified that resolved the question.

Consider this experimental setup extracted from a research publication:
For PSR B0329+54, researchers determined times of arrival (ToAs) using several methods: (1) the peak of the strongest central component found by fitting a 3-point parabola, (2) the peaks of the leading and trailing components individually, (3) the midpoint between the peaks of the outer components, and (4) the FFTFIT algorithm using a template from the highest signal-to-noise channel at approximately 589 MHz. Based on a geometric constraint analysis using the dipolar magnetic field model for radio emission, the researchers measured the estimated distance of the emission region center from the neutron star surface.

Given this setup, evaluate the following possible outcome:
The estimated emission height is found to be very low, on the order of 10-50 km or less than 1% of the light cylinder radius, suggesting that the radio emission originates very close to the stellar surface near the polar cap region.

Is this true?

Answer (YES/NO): NO